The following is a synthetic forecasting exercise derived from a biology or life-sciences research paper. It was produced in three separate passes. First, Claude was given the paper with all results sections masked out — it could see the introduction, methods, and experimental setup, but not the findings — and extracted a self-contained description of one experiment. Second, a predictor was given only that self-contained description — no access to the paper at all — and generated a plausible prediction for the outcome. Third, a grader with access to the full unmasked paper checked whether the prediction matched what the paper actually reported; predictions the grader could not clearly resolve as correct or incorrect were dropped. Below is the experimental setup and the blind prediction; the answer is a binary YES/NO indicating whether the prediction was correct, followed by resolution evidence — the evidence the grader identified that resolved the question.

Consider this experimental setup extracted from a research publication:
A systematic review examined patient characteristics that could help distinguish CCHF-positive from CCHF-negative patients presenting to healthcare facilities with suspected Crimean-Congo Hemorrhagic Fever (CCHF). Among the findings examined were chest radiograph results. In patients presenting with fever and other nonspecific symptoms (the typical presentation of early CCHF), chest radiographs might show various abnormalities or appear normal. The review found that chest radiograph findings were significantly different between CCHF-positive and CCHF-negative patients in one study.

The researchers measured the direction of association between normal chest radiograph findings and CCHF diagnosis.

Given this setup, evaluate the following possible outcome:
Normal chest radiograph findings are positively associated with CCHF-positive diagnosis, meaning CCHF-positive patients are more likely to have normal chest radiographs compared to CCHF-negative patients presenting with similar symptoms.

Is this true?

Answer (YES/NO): NO